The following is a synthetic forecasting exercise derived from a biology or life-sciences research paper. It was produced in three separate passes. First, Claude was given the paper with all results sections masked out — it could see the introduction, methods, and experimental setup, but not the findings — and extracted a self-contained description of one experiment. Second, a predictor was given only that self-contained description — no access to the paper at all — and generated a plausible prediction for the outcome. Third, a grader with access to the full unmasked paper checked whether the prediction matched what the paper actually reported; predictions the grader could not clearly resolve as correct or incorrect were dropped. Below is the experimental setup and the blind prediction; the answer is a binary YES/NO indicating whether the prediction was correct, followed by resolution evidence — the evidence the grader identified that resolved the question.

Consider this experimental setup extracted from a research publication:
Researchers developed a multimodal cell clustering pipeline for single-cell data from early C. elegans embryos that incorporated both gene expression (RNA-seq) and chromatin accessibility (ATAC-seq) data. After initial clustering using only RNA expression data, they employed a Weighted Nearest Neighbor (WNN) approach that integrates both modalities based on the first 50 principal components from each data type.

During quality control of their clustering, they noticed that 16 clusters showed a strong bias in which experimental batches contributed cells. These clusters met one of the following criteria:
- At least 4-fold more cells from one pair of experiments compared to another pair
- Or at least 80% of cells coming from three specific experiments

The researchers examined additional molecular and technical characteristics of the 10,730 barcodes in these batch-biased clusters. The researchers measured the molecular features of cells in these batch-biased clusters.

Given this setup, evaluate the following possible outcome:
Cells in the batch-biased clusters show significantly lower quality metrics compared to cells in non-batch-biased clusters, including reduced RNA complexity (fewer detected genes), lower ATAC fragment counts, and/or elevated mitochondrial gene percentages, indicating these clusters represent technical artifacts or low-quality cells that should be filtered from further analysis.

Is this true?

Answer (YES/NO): YES